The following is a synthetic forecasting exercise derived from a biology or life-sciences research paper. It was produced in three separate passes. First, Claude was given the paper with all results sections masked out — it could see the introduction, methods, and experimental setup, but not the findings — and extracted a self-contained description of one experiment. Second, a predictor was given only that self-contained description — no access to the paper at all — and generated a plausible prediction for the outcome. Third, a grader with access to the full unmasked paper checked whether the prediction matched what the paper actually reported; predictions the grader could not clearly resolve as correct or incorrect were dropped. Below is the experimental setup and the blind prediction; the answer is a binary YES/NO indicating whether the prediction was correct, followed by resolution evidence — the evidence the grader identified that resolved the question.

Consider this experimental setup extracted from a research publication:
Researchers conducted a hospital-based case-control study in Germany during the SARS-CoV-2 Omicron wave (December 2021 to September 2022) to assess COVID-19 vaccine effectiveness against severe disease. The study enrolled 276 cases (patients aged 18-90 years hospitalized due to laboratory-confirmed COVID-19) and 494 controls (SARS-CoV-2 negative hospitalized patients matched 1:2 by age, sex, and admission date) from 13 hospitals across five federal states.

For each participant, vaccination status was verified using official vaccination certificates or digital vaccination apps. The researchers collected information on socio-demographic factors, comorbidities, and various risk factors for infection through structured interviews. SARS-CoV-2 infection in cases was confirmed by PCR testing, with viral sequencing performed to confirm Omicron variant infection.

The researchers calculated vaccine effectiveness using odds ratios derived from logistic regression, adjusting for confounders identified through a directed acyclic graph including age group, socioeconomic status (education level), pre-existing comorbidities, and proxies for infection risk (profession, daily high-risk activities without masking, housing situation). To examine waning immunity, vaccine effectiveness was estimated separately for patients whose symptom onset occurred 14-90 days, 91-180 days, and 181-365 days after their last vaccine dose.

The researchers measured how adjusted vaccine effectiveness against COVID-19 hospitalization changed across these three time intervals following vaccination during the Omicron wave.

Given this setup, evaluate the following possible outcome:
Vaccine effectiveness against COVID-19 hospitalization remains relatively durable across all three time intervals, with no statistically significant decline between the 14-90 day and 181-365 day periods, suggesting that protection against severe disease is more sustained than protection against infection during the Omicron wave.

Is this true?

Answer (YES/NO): YES